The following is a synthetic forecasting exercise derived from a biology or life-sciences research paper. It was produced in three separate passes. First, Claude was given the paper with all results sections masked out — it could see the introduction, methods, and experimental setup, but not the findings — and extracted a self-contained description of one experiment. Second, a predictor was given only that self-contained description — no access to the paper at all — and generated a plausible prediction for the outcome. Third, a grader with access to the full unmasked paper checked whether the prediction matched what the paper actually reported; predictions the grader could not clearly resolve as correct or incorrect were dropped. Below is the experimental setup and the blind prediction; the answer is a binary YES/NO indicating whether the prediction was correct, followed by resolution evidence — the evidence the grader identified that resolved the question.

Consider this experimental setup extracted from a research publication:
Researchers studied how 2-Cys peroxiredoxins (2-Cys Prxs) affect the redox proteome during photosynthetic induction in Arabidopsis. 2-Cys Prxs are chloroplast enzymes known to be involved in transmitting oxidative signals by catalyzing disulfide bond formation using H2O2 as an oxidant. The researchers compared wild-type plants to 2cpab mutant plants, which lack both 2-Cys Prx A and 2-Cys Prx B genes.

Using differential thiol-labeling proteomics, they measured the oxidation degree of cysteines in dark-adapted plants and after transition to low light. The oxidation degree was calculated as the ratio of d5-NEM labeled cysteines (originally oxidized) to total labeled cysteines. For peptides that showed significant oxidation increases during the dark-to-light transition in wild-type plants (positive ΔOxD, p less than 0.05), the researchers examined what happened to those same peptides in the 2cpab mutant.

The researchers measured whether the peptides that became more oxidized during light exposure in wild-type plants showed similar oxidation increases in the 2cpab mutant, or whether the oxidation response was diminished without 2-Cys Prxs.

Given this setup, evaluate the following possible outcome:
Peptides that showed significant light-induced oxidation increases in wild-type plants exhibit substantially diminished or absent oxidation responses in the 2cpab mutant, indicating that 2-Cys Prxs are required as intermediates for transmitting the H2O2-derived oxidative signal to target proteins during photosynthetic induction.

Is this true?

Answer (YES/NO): YES